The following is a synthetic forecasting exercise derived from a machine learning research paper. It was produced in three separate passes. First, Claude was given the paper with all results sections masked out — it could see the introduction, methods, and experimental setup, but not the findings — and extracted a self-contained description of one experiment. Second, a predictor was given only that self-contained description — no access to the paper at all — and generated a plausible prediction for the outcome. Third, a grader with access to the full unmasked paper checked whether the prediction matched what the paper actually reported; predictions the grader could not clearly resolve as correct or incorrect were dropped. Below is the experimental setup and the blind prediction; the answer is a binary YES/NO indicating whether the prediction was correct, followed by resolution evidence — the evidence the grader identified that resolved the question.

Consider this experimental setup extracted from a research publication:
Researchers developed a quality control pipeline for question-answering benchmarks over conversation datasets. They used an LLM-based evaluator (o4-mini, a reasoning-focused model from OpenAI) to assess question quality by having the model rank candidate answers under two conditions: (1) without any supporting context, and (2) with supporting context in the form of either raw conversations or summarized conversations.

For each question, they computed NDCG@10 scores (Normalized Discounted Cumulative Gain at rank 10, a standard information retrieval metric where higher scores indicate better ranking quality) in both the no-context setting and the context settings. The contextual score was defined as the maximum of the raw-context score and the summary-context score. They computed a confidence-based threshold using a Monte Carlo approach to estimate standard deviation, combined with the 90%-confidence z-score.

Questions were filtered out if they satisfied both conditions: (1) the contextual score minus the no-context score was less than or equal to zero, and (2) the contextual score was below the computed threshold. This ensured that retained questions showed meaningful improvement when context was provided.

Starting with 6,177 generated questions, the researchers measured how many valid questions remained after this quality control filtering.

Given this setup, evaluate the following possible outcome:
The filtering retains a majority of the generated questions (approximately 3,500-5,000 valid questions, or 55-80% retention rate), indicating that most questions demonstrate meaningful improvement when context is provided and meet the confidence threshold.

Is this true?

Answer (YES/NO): NO